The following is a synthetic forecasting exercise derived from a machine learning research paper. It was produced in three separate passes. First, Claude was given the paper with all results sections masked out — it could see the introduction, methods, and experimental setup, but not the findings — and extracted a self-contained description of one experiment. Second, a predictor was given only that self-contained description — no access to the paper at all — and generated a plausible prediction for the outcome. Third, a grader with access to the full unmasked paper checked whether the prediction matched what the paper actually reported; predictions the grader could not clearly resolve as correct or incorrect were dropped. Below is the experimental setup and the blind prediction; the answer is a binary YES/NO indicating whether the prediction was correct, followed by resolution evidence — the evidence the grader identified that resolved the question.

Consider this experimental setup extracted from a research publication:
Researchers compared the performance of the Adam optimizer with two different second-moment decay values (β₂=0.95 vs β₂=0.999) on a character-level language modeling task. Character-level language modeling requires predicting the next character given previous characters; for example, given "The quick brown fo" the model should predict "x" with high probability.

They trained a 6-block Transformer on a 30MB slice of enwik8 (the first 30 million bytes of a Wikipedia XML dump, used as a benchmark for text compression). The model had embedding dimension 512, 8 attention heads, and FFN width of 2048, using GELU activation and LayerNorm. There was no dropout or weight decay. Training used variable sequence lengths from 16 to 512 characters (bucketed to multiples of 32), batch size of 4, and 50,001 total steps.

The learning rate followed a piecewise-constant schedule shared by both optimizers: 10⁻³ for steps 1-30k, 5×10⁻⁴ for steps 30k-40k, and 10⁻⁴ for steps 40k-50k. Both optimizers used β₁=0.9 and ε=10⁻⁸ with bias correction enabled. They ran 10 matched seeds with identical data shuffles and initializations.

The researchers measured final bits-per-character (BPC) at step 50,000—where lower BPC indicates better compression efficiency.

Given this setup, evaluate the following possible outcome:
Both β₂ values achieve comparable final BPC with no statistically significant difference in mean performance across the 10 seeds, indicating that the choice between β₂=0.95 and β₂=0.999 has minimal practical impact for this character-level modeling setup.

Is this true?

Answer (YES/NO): NO